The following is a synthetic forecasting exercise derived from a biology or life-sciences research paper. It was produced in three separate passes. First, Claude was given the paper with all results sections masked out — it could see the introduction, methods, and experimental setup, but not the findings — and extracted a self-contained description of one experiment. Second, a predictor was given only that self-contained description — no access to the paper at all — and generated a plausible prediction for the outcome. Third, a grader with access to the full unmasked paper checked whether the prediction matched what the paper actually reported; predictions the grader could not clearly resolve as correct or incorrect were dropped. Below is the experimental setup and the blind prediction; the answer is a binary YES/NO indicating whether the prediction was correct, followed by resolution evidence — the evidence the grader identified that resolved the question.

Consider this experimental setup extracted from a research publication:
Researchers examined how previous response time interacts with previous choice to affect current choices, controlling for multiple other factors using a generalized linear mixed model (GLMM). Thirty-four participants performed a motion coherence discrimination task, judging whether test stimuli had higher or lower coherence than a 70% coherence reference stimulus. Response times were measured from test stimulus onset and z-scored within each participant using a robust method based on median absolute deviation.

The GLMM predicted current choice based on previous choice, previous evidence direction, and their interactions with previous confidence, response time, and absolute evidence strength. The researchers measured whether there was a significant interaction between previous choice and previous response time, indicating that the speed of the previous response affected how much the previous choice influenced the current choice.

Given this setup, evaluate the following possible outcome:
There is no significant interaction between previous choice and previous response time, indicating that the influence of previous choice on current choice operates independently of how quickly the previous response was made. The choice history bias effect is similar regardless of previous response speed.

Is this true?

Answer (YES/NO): NO